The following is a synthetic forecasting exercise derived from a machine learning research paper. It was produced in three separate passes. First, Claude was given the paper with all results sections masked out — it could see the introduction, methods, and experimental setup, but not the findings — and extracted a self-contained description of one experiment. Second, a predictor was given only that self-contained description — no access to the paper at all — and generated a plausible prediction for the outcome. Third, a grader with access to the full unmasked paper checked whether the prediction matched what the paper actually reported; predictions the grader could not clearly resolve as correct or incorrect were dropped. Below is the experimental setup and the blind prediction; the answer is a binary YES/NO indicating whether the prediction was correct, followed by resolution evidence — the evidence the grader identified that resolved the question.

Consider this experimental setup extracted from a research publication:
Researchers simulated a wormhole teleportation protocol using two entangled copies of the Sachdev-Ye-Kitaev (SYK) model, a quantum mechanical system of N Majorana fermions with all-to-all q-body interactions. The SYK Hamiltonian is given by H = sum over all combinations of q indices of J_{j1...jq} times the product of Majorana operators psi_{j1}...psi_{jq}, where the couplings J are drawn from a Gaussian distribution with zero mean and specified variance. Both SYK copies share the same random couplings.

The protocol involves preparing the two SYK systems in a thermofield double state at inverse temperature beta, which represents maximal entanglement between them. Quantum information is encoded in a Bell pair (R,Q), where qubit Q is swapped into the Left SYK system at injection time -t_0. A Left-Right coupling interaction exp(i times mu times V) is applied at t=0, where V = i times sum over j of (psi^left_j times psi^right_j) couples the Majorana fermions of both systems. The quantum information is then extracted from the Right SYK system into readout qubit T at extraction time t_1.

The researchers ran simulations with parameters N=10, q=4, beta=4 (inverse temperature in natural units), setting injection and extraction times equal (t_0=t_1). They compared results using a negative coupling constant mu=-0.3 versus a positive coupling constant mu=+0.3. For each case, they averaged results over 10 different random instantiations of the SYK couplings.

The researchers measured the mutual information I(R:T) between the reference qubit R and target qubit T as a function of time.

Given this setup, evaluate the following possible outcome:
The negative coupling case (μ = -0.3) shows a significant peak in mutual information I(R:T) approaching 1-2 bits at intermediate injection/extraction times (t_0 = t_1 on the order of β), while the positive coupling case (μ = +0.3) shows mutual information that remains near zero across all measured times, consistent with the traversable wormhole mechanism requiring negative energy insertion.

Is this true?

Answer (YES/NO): NO